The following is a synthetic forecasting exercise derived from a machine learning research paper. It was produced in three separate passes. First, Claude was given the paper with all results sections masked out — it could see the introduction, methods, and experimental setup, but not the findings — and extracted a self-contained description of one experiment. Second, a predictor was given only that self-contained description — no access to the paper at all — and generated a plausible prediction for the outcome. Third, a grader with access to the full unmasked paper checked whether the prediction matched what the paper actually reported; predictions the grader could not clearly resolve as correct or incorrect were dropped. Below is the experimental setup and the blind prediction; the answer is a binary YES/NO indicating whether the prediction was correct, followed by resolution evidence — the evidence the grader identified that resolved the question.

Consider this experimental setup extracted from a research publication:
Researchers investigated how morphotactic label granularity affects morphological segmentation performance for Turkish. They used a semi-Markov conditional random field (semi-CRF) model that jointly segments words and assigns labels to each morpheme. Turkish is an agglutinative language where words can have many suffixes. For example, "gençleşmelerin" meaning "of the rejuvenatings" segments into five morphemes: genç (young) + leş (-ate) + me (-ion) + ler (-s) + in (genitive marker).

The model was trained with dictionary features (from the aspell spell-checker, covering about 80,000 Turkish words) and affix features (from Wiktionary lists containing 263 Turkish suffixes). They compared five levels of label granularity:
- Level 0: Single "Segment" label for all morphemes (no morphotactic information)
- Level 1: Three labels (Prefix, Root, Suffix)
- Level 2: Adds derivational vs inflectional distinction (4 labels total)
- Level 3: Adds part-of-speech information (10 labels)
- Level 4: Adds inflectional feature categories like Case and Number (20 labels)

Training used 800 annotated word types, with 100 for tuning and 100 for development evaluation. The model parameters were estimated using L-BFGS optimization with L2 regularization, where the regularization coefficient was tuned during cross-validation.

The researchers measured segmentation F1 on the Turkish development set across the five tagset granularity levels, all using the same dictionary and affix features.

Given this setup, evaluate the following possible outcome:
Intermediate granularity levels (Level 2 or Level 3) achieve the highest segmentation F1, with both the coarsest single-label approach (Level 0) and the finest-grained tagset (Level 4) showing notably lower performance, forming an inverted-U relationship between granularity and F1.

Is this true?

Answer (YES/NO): NO